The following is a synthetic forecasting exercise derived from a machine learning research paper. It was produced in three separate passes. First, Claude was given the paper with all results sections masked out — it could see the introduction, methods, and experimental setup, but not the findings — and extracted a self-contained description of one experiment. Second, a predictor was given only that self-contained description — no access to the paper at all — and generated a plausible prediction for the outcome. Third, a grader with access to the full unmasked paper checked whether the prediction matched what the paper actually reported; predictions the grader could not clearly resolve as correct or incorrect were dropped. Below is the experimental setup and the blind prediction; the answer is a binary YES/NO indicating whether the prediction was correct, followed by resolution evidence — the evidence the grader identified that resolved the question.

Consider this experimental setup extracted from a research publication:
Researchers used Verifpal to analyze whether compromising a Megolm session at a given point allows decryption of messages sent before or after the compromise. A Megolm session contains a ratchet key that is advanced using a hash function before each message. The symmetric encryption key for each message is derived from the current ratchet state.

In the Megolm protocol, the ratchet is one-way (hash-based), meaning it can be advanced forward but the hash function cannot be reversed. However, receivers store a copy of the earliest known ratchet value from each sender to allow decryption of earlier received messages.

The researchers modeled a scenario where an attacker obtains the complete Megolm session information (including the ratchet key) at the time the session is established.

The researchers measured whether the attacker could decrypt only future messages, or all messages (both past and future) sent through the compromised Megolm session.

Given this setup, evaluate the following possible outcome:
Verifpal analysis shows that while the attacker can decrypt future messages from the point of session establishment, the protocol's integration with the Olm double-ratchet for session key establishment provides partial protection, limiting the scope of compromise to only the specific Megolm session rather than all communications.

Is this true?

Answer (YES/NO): NO